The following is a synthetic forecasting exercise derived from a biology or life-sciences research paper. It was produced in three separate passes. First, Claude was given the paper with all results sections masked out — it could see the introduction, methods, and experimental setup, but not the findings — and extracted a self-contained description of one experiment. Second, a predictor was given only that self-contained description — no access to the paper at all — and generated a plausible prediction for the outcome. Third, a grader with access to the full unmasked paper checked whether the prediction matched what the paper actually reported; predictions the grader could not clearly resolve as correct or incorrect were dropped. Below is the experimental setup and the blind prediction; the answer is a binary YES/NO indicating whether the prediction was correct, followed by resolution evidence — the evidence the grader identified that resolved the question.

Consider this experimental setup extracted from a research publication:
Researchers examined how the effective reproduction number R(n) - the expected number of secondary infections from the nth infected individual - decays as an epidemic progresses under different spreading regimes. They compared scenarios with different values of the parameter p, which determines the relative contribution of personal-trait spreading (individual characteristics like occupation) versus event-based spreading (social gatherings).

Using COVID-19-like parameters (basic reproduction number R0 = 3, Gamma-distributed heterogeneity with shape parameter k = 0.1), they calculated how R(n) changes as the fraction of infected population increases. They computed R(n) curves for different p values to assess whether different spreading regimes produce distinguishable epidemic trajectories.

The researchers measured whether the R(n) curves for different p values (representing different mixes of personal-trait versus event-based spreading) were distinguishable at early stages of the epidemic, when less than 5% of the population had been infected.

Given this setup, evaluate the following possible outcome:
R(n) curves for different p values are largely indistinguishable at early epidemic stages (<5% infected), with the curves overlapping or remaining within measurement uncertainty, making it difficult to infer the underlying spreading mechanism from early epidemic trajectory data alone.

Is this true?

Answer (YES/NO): NO